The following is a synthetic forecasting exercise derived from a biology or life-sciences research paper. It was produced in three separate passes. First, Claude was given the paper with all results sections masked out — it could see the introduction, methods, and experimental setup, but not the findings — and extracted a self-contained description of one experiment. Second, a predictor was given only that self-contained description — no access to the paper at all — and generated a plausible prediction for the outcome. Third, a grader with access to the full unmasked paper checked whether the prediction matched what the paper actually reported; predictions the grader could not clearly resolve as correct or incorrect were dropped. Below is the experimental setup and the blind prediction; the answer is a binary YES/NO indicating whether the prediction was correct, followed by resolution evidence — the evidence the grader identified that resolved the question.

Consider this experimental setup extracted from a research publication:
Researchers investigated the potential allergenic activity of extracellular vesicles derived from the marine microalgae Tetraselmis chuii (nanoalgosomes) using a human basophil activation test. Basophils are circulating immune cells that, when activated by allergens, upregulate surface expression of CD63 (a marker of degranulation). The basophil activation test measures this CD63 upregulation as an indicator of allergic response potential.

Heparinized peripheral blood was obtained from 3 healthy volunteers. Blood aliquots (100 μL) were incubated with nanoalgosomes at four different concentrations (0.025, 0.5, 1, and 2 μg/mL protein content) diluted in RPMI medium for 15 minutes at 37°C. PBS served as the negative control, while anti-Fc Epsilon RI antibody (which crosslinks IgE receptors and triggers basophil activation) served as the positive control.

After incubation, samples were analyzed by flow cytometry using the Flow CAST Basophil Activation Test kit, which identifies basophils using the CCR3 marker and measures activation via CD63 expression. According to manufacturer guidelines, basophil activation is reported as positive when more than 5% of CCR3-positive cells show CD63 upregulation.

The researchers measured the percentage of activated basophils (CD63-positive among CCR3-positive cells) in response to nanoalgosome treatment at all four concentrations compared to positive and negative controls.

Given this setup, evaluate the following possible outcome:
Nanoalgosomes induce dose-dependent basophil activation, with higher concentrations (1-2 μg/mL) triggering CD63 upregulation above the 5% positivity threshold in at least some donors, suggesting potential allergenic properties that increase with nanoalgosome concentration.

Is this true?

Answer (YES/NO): NO